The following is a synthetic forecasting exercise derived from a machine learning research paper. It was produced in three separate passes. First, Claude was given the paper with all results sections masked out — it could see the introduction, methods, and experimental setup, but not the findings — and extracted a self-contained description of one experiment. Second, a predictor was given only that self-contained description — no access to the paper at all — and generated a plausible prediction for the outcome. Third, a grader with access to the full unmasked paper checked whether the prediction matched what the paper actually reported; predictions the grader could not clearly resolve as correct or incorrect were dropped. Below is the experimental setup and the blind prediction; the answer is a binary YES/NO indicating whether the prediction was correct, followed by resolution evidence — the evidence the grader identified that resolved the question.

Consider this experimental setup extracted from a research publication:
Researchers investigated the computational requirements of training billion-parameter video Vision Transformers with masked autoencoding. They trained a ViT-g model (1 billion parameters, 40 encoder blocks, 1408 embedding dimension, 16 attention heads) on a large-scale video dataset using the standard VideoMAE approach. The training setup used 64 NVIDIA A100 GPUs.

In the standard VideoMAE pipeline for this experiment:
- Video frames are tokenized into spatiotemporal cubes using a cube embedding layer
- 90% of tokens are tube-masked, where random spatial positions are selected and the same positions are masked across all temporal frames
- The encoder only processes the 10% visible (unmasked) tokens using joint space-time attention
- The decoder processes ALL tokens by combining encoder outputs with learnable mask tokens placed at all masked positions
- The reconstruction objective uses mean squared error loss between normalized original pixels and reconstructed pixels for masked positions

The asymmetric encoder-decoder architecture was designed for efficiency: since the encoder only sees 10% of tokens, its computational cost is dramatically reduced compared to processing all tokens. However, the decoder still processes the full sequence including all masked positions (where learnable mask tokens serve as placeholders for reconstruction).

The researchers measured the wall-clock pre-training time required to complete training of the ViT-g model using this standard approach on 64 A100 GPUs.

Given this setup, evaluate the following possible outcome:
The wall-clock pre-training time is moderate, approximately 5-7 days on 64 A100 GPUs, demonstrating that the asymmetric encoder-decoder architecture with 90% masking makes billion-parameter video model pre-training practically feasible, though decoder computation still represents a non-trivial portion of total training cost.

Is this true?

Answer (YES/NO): NO